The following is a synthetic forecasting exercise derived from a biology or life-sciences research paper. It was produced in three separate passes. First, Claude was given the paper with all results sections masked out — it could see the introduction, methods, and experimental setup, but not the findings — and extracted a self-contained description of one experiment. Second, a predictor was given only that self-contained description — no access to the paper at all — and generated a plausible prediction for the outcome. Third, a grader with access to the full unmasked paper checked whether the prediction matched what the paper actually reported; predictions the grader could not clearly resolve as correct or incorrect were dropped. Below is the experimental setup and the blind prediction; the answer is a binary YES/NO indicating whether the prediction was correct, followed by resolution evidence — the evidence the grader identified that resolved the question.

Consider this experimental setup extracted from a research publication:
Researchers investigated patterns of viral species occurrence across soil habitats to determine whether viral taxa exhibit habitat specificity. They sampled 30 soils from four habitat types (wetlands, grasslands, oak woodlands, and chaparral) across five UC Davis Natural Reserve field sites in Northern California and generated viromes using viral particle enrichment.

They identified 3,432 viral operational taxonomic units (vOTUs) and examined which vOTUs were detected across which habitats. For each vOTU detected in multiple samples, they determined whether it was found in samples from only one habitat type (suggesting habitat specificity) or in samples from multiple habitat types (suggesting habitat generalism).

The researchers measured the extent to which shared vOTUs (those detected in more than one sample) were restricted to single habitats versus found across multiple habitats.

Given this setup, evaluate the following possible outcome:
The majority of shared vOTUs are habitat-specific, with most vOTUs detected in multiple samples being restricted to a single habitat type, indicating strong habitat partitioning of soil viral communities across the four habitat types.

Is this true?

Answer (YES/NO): YES